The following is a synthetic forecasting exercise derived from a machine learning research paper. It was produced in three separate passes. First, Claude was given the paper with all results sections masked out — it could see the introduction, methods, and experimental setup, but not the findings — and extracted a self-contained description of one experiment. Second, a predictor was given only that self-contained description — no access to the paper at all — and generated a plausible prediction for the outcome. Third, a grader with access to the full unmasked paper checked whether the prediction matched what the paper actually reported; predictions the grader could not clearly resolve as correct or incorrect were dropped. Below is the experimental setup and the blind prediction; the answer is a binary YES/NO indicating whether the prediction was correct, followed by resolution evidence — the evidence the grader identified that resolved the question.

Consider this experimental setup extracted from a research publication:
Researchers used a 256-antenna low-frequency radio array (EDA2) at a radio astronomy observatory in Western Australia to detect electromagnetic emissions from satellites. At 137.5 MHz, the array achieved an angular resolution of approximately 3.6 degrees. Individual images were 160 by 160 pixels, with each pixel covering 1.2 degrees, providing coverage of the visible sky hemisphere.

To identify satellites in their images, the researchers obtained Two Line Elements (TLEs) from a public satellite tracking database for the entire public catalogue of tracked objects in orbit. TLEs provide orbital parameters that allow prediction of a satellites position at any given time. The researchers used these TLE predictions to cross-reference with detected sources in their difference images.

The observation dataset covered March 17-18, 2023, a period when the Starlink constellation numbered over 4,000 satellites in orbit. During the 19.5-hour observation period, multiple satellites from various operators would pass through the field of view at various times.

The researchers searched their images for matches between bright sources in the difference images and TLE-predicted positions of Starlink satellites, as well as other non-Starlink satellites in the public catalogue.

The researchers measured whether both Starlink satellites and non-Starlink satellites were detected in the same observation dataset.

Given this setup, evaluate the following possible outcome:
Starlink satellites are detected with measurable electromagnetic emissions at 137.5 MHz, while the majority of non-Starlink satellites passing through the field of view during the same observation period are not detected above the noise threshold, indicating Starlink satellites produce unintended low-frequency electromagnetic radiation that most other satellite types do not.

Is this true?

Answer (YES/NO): NO